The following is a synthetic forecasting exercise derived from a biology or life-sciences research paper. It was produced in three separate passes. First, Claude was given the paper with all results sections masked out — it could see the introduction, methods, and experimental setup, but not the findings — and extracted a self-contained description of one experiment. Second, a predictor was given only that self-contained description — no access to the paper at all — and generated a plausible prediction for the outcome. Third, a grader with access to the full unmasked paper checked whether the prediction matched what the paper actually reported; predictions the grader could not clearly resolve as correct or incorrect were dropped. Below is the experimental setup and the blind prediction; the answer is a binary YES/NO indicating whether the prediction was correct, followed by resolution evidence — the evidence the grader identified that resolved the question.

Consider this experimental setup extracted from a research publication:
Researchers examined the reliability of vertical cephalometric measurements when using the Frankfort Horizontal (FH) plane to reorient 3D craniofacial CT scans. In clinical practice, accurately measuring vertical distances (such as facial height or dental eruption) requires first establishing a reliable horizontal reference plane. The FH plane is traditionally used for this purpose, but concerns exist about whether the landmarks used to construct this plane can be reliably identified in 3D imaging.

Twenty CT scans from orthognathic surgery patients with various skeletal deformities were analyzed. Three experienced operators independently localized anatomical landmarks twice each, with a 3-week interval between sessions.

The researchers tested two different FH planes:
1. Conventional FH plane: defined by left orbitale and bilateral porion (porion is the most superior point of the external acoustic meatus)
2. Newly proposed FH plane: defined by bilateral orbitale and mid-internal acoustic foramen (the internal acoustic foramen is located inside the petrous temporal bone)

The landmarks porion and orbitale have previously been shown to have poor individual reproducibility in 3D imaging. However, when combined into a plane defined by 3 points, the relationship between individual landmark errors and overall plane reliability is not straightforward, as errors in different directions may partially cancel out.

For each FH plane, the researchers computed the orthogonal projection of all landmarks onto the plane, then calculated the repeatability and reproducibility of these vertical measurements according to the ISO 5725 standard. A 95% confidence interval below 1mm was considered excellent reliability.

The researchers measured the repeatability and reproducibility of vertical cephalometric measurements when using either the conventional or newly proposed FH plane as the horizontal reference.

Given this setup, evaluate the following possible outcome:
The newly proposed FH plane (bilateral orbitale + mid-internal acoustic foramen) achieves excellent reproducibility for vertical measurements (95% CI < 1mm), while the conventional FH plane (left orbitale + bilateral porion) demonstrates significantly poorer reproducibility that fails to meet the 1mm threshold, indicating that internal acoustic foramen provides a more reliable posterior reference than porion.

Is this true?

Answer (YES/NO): NO